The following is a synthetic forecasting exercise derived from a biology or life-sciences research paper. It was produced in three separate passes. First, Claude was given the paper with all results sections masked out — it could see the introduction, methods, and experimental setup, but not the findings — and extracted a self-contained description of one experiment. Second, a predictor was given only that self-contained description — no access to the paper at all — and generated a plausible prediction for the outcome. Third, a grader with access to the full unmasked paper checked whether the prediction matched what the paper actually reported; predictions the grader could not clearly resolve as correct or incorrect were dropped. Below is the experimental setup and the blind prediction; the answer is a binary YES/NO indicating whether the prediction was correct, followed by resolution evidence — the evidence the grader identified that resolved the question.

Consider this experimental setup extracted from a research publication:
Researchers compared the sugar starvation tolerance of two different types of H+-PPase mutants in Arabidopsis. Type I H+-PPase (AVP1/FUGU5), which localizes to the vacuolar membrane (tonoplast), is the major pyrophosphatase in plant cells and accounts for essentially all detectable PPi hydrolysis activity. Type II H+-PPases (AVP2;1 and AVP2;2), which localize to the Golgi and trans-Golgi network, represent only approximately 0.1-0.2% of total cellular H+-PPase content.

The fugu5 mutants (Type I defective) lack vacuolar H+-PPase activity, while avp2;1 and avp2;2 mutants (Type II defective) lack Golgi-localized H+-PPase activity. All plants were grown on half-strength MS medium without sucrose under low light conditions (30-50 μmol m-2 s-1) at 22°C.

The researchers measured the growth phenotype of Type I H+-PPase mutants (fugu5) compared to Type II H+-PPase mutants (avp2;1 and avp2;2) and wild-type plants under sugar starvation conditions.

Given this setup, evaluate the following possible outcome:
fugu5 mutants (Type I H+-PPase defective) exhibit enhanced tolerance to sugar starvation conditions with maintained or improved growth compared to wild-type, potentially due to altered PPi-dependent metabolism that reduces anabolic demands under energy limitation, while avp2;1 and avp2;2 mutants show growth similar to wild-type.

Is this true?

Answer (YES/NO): YES